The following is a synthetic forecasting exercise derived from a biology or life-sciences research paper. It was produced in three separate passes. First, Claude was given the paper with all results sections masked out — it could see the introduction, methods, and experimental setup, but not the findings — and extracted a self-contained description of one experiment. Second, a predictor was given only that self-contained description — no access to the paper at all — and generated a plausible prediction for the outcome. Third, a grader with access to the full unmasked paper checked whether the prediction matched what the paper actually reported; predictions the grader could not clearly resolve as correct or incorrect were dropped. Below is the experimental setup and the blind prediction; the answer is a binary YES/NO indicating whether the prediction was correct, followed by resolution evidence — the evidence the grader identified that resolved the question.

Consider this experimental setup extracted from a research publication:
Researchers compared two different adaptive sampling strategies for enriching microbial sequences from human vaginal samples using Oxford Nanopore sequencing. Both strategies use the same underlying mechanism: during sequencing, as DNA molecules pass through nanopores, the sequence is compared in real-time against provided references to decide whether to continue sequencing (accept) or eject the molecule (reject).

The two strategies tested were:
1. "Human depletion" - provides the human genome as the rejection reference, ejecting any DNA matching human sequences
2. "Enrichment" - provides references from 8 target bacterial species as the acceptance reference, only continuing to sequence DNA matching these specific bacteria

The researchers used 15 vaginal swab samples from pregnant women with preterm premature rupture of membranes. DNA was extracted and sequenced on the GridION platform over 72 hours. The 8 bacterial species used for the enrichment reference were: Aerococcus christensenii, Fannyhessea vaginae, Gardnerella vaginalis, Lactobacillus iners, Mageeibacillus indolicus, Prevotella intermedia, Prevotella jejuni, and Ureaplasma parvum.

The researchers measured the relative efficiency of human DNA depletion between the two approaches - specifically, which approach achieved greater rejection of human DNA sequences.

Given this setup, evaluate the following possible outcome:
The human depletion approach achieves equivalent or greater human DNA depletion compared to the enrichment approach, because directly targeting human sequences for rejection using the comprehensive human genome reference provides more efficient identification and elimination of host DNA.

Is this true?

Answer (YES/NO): NO